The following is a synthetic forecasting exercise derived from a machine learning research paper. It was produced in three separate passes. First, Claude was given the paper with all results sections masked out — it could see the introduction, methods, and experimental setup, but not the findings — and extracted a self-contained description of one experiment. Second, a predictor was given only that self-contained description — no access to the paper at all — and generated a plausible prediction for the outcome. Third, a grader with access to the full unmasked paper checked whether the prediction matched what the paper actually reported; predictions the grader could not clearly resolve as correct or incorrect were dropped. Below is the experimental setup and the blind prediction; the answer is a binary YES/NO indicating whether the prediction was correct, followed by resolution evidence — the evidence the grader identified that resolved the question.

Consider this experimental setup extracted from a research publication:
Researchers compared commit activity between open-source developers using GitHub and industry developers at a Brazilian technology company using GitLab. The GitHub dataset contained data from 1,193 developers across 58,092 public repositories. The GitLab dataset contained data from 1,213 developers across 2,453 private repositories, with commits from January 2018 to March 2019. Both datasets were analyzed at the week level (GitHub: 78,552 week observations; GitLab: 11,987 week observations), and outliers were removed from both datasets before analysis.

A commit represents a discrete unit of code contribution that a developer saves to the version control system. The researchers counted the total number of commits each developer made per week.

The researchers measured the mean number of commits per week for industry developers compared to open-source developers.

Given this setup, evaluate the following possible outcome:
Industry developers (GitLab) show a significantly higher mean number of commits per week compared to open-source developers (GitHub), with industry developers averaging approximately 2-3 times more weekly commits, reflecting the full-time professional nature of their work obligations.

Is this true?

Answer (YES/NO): NO